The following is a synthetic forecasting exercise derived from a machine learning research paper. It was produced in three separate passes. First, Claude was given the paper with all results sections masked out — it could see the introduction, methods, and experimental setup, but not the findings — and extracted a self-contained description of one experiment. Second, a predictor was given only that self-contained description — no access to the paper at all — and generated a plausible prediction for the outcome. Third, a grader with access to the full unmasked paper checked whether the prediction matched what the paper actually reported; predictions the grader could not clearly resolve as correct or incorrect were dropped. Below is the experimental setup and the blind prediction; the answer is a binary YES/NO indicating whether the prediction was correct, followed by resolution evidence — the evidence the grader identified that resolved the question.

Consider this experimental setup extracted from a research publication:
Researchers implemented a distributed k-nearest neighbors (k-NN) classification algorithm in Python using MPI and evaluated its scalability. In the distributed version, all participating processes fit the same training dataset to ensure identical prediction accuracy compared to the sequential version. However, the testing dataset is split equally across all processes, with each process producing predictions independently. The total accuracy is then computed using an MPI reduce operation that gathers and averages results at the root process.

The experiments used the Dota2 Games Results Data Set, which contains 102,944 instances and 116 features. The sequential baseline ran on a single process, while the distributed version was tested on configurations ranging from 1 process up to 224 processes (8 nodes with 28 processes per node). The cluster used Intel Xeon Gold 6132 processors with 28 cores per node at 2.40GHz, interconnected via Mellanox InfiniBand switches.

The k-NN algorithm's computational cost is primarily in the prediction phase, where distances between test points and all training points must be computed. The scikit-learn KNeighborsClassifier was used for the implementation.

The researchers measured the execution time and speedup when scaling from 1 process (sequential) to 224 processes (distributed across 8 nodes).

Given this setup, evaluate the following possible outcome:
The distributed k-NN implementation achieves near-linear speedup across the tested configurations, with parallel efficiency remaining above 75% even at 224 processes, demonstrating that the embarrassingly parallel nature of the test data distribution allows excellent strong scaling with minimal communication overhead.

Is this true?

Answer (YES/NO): NO